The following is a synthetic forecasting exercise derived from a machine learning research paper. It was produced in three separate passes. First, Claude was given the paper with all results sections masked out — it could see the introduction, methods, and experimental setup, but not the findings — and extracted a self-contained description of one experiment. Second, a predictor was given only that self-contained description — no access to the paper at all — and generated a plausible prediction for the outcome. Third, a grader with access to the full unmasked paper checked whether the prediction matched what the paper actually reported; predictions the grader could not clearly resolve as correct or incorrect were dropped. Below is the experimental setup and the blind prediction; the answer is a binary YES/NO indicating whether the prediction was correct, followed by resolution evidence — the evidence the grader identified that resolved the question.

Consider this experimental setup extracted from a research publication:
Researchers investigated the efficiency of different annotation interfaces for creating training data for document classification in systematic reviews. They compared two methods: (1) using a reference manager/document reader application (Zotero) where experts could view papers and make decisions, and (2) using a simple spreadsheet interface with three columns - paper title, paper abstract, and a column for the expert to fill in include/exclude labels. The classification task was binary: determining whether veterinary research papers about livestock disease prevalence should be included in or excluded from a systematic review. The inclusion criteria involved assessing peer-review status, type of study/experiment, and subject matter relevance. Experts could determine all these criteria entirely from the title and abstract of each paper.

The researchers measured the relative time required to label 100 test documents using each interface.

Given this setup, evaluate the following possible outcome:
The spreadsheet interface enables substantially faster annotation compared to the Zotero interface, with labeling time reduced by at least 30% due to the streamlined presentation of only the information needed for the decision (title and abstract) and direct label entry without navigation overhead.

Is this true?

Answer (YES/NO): YES